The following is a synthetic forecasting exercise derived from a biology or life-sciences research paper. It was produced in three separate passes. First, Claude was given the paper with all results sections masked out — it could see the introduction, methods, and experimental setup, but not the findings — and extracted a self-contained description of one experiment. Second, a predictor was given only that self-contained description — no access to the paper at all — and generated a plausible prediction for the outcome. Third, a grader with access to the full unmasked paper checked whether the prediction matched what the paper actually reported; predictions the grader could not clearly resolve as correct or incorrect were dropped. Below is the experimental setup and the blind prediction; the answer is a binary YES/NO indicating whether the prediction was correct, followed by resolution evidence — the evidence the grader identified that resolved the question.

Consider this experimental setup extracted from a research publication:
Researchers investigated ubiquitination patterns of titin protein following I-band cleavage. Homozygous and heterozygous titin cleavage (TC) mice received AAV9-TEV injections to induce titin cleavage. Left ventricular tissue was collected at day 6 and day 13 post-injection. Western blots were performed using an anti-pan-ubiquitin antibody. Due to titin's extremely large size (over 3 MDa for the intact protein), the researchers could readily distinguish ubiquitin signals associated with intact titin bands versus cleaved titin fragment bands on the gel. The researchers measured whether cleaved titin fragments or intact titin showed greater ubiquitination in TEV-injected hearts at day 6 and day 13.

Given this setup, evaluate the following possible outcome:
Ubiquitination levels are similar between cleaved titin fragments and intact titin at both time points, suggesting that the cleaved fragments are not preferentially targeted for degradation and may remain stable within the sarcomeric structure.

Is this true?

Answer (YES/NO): NO